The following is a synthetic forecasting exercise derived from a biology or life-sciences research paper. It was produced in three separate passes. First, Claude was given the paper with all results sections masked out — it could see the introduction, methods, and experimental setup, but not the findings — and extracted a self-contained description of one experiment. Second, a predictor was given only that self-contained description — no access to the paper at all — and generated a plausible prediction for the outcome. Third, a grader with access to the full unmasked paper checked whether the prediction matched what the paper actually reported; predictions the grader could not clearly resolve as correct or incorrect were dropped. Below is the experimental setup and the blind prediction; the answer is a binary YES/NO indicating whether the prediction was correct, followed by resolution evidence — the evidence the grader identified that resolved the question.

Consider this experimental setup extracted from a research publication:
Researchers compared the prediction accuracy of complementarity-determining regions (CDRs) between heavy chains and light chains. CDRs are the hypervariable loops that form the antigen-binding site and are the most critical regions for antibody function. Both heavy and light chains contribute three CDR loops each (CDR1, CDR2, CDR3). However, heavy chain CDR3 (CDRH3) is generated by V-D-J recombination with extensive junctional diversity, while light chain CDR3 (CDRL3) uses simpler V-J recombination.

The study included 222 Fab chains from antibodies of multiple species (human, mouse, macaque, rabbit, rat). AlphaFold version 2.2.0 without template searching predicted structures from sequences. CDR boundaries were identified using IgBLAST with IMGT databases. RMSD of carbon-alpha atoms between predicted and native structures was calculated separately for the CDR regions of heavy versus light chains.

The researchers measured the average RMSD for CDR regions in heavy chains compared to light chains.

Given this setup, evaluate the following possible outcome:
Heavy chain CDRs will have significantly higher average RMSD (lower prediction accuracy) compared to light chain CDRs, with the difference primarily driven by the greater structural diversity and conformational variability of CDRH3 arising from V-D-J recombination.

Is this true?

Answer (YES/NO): YES